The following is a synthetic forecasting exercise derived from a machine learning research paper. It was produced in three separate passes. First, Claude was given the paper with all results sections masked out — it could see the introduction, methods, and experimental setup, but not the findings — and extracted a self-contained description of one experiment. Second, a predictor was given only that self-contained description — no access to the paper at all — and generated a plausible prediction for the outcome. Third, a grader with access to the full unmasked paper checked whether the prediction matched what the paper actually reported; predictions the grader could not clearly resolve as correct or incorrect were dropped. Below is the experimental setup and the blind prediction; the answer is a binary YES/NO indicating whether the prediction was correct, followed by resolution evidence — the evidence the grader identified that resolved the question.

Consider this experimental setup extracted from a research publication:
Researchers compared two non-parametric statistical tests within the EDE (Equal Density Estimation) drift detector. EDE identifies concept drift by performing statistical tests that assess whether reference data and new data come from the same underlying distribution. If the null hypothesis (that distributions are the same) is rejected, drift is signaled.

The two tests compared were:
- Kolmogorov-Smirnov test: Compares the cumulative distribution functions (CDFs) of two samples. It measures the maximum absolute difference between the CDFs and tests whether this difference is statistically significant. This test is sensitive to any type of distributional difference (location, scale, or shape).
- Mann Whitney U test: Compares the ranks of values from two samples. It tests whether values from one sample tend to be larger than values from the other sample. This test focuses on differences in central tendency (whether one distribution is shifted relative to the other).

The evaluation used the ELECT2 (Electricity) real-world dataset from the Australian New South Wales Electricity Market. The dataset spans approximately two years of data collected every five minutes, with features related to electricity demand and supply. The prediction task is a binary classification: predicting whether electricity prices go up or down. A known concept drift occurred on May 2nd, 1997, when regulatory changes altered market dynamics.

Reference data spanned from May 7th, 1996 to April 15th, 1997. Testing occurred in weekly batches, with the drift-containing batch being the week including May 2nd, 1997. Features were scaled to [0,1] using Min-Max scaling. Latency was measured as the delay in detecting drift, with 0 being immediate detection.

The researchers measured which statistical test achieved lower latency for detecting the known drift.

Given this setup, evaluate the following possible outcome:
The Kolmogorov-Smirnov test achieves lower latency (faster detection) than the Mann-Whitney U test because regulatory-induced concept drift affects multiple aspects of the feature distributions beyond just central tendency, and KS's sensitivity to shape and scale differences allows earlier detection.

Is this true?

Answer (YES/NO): NO